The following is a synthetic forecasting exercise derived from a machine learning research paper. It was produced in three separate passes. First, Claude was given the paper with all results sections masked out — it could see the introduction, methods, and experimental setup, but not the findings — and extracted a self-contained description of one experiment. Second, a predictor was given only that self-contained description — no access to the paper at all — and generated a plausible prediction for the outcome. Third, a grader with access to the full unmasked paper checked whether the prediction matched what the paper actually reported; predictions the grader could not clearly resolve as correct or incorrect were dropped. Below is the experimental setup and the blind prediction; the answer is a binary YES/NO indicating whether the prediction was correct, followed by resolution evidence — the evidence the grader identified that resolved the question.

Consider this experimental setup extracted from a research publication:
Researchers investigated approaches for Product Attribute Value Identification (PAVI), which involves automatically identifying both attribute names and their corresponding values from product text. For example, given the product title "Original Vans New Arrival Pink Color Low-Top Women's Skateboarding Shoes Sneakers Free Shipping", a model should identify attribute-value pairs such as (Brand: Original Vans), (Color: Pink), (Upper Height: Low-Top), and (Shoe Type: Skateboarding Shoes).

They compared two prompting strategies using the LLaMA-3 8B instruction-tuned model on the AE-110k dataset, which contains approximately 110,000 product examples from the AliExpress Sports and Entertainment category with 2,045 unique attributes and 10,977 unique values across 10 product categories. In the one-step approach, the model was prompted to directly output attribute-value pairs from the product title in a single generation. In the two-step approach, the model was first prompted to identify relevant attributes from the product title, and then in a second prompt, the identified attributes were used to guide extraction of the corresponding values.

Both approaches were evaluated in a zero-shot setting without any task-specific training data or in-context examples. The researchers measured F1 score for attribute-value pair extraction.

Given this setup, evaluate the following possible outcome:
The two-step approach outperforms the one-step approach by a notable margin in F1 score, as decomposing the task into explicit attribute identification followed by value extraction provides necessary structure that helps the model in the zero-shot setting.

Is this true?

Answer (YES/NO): YES